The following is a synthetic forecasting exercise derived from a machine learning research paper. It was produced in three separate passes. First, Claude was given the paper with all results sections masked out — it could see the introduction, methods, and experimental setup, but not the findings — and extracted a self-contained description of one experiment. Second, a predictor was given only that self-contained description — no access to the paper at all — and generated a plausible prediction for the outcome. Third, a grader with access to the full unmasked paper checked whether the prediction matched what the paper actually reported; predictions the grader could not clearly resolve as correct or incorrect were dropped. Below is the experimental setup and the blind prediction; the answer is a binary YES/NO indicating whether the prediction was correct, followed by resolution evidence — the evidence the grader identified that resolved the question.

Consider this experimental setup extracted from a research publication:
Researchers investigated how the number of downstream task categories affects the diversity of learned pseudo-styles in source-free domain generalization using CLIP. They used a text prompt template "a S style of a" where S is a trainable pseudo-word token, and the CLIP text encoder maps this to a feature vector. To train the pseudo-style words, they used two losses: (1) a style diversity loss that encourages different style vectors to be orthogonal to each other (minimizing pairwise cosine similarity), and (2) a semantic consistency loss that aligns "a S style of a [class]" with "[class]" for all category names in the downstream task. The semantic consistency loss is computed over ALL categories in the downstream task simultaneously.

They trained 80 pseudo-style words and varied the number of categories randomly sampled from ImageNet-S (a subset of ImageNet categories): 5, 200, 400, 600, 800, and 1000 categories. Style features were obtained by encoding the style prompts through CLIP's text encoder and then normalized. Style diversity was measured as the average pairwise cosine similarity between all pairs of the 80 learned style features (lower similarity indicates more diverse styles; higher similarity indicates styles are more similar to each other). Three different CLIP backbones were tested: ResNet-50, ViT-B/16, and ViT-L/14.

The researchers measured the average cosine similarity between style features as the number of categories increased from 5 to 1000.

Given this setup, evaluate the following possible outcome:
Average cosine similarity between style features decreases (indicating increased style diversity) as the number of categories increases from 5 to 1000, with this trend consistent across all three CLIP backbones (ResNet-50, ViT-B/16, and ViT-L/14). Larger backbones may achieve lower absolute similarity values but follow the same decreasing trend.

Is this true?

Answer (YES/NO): NO